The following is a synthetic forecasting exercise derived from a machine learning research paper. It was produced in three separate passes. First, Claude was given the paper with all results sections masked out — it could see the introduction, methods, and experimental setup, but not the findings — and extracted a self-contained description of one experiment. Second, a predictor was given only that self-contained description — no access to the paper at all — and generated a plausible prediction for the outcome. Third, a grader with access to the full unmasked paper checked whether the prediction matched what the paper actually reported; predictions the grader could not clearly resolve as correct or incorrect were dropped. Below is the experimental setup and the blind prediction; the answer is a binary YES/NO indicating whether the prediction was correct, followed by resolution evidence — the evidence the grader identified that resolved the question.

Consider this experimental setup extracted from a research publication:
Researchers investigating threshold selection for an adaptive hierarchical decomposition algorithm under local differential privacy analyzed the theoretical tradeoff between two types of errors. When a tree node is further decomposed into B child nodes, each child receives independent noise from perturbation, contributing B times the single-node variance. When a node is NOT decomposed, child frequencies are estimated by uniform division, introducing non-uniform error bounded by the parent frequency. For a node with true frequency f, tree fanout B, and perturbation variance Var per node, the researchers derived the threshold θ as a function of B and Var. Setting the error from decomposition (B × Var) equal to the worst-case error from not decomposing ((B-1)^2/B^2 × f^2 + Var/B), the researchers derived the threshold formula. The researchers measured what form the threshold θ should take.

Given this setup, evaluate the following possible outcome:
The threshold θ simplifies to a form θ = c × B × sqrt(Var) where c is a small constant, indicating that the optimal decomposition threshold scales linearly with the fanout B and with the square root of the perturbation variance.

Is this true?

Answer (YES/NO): NO